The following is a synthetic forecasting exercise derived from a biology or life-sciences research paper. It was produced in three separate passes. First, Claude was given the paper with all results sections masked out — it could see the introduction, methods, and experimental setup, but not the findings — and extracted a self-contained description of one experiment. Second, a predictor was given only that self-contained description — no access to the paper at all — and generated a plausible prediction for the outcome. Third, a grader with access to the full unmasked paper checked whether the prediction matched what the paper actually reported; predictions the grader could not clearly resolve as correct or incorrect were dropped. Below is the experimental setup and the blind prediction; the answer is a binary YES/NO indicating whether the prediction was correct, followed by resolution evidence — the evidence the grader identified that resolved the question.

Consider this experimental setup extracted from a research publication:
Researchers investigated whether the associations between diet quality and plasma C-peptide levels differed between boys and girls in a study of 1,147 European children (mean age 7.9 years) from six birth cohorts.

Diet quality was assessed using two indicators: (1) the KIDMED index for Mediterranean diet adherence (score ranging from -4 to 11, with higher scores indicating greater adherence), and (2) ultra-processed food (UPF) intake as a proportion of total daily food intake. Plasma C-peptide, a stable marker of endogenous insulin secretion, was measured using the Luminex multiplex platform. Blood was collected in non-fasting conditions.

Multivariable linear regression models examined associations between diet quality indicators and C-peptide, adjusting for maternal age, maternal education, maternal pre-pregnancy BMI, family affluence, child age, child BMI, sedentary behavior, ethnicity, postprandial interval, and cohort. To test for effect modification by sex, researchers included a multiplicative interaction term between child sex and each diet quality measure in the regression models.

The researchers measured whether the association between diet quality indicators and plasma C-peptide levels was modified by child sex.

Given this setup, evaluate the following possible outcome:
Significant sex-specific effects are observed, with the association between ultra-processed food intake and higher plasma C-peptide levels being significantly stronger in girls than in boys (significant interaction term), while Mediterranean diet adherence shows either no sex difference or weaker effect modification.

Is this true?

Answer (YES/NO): NO